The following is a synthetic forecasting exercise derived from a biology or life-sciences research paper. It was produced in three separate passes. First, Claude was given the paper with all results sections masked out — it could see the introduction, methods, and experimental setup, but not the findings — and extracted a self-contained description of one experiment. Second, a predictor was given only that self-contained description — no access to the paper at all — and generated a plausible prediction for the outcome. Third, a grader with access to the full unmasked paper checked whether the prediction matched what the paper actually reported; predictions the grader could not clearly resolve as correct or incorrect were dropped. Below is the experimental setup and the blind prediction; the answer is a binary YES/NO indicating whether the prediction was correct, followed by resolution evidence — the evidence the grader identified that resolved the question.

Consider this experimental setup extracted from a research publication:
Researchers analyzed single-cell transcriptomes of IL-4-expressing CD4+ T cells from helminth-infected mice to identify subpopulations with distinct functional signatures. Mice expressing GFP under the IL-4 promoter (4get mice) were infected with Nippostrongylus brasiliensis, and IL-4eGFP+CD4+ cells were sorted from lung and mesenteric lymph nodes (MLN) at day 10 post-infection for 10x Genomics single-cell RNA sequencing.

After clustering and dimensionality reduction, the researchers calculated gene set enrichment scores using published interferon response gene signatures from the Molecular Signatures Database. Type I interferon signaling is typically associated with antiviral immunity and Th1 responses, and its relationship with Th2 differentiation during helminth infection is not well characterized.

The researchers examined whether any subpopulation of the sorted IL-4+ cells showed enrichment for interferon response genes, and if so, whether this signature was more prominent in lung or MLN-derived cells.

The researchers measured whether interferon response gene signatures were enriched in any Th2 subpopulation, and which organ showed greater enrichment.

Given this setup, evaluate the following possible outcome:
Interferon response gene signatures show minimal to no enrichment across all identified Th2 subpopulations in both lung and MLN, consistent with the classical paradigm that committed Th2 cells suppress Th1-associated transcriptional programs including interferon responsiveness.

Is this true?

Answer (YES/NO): NO